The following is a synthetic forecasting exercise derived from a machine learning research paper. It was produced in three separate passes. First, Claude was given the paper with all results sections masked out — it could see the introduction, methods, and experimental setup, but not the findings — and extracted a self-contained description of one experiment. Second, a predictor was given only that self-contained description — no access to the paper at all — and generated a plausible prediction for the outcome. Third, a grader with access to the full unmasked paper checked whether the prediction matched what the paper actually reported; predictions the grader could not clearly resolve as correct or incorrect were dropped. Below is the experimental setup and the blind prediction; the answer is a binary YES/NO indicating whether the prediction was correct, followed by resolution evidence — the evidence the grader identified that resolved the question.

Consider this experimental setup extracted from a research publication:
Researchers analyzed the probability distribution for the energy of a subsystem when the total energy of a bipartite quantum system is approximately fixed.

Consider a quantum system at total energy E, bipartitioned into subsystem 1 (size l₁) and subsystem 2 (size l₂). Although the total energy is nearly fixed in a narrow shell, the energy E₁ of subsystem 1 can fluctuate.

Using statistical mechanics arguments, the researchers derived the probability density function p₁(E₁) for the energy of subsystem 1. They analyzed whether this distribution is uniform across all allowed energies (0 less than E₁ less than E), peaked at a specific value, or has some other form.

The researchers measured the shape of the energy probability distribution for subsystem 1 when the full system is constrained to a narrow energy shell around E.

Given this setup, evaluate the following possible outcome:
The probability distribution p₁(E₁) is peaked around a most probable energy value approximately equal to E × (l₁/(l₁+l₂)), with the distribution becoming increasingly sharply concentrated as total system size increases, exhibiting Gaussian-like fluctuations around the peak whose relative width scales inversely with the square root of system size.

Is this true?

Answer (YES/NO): YES